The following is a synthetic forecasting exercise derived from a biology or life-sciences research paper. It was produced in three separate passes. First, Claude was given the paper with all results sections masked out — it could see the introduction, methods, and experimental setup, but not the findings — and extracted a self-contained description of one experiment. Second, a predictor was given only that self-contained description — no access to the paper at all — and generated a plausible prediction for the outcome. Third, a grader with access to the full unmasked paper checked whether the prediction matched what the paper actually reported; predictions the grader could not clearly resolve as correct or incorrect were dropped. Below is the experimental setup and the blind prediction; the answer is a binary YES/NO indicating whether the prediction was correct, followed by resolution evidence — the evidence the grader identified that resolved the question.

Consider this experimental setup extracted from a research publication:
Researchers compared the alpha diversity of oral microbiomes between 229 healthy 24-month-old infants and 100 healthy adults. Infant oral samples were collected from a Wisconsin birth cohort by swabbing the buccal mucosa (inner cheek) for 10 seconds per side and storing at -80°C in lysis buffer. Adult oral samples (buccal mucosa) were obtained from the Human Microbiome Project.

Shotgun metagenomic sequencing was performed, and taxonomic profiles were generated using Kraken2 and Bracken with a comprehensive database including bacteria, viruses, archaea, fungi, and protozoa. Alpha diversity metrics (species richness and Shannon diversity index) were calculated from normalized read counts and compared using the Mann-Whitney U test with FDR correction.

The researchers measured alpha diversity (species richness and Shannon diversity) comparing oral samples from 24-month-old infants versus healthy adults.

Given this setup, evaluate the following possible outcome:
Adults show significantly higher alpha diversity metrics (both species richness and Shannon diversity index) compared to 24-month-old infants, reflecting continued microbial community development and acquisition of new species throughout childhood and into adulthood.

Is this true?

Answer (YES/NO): NO